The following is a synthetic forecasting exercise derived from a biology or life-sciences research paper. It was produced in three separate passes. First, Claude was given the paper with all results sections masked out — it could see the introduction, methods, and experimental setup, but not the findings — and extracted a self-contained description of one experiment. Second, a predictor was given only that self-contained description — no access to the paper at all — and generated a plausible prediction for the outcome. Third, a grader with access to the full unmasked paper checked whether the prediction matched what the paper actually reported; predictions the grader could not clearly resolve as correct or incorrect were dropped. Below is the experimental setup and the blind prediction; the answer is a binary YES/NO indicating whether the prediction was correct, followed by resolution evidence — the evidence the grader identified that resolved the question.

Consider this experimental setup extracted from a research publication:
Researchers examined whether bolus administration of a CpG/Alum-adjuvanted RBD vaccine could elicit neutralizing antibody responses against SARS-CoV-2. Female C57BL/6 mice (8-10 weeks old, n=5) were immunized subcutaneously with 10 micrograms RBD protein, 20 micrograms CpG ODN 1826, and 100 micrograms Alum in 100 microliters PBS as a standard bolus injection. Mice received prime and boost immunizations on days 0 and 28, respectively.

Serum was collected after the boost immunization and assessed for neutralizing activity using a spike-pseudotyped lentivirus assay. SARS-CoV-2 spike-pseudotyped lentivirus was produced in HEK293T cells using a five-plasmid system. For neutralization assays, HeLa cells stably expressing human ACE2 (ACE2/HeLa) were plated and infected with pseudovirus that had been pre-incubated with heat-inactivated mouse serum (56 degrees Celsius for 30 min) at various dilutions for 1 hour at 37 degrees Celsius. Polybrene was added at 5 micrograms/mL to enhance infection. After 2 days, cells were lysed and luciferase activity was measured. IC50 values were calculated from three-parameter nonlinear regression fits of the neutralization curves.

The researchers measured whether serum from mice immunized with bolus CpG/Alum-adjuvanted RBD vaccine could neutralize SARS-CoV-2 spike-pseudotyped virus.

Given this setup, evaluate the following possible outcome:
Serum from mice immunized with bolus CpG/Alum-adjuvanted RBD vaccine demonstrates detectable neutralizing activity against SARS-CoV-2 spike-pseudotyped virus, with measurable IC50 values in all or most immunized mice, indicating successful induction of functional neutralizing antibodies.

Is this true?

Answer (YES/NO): NO